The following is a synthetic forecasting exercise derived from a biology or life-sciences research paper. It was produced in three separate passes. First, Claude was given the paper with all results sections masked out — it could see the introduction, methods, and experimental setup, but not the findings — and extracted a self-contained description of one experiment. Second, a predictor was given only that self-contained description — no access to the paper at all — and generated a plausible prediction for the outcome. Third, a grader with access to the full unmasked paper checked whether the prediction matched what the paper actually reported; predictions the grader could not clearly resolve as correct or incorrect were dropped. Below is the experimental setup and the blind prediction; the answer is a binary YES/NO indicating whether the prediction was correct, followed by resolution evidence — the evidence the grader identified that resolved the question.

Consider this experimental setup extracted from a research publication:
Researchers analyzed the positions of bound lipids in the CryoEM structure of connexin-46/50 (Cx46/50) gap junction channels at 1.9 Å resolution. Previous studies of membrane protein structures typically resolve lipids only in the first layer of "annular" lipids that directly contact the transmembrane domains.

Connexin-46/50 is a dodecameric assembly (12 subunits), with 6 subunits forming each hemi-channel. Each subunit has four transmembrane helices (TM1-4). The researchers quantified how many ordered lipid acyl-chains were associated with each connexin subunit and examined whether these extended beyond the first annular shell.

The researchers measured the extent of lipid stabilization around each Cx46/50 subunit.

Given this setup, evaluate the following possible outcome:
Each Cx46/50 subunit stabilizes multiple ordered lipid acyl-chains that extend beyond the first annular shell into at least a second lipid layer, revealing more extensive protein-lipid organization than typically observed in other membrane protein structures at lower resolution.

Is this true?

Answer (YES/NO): YES